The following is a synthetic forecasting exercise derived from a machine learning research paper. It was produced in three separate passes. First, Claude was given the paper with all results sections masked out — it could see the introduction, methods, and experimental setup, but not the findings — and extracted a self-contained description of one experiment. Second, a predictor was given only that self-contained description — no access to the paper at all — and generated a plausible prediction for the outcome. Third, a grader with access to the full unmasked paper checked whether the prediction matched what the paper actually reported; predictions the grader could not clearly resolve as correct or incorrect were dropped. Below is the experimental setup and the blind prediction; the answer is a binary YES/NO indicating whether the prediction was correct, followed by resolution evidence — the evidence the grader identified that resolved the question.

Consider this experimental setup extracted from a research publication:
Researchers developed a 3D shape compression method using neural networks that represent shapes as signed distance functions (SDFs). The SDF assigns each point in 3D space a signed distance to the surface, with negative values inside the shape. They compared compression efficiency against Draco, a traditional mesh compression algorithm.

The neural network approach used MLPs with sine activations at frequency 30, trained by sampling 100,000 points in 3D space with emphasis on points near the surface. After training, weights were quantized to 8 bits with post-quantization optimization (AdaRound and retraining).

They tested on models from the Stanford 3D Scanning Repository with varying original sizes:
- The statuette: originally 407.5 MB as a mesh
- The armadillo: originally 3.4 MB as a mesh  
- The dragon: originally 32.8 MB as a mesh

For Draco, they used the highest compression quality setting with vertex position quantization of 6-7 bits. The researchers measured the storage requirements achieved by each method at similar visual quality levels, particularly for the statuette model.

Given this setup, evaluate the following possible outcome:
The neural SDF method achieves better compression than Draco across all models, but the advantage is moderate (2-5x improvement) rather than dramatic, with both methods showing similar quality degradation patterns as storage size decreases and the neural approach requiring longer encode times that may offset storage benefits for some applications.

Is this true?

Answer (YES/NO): NO